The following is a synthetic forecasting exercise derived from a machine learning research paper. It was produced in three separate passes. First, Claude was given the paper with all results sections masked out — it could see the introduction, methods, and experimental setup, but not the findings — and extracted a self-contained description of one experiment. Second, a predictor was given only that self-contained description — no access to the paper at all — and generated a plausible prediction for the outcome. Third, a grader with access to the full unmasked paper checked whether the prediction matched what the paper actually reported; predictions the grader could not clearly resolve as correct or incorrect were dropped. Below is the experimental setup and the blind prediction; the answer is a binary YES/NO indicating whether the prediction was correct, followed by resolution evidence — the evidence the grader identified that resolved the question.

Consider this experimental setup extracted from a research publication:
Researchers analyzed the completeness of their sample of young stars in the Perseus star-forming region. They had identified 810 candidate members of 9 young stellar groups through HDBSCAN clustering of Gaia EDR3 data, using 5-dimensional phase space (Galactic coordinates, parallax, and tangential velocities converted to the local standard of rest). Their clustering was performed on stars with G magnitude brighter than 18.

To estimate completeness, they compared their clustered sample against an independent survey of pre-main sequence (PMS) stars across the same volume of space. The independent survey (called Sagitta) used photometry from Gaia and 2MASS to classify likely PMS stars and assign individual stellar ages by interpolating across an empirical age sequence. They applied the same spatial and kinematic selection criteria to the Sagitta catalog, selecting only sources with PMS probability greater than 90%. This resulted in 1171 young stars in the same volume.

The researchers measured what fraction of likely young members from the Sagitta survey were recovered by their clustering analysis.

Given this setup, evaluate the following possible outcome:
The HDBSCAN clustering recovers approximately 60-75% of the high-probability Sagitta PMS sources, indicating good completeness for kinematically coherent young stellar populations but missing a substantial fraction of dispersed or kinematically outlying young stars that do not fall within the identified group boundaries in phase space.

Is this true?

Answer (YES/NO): NO